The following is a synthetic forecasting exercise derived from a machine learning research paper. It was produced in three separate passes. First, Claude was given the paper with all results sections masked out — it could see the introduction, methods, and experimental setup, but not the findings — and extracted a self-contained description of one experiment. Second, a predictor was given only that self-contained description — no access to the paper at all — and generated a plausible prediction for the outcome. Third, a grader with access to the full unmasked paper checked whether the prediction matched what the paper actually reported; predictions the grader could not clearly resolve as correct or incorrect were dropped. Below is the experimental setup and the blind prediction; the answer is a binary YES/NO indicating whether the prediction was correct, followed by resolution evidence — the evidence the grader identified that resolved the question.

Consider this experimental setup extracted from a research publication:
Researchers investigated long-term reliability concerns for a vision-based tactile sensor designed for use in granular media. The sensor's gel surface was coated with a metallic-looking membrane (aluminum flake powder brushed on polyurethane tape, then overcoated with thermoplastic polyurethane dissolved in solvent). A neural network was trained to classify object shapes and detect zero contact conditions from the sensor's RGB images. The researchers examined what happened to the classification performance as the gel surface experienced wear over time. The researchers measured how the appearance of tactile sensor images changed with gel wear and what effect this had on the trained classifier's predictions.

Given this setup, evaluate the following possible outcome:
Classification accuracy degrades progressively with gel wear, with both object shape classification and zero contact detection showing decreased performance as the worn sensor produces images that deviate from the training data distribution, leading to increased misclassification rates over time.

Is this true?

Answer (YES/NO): NO